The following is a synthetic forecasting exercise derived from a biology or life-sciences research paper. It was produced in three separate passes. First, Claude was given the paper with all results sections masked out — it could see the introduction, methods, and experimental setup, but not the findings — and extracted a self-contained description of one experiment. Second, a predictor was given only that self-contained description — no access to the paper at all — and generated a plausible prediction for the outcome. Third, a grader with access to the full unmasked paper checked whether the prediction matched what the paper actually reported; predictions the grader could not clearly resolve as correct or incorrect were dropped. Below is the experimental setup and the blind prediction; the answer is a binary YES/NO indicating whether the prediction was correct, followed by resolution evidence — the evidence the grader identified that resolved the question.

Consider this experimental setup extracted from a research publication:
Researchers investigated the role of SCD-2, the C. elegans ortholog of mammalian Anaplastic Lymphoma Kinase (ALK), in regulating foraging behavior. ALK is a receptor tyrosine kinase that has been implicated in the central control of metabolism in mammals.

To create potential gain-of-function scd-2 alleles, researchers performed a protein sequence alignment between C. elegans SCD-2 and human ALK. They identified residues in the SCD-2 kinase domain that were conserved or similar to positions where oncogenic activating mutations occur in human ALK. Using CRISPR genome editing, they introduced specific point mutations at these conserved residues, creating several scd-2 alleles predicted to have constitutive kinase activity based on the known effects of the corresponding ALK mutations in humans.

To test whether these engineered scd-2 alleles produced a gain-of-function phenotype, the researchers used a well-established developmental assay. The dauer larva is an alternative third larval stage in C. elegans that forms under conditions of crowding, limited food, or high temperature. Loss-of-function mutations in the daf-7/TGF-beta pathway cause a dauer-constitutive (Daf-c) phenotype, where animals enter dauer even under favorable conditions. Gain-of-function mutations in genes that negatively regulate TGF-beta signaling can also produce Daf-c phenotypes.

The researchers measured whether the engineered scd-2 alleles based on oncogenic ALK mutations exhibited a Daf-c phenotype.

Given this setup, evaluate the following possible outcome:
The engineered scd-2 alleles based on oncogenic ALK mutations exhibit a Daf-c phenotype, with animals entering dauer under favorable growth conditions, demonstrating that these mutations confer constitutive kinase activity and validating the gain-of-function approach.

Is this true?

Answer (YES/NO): YES